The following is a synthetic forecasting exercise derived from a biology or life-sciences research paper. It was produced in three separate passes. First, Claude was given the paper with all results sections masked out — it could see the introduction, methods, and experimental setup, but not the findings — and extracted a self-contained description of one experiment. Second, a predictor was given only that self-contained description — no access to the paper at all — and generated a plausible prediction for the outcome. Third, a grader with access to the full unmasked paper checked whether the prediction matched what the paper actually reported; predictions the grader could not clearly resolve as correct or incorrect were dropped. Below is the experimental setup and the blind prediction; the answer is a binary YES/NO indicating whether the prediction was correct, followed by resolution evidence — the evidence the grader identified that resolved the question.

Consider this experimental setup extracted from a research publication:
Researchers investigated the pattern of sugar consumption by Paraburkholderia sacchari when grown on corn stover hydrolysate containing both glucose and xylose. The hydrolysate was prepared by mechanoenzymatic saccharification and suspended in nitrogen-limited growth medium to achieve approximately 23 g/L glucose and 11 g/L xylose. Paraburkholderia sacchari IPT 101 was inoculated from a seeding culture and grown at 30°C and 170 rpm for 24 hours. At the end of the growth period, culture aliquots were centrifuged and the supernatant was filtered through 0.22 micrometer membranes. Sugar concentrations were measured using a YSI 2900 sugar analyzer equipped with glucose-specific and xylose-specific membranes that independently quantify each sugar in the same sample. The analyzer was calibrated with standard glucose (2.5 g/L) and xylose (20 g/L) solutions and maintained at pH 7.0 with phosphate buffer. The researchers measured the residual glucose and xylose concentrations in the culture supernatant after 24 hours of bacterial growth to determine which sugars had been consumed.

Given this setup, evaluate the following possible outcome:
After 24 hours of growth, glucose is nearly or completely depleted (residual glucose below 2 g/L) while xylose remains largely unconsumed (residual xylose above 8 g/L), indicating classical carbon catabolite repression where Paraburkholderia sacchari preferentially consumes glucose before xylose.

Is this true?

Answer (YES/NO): NO